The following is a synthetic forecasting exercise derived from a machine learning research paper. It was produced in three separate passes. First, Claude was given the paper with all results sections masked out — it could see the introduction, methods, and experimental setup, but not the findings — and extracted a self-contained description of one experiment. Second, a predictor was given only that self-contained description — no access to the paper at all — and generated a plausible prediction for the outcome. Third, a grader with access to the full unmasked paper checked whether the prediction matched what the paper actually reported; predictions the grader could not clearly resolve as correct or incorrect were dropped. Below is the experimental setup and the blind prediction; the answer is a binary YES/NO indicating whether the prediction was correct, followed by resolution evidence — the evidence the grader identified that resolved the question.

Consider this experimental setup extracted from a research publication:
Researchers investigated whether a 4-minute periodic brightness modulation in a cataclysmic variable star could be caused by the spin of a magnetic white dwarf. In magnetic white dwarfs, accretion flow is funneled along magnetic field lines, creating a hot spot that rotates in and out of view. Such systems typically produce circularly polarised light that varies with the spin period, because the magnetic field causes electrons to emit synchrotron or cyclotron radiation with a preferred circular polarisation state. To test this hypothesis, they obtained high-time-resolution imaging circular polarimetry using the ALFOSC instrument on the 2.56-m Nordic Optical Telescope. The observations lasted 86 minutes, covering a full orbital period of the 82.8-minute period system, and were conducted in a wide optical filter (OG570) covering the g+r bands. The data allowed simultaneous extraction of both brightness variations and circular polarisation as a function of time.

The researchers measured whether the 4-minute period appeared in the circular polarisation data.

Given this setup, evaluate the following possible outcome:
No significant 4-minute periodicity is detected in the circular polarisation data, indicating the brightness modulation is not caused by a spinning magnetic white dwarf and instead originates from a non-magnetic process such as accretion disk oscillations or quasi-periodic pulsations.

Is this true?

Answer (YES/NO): YES